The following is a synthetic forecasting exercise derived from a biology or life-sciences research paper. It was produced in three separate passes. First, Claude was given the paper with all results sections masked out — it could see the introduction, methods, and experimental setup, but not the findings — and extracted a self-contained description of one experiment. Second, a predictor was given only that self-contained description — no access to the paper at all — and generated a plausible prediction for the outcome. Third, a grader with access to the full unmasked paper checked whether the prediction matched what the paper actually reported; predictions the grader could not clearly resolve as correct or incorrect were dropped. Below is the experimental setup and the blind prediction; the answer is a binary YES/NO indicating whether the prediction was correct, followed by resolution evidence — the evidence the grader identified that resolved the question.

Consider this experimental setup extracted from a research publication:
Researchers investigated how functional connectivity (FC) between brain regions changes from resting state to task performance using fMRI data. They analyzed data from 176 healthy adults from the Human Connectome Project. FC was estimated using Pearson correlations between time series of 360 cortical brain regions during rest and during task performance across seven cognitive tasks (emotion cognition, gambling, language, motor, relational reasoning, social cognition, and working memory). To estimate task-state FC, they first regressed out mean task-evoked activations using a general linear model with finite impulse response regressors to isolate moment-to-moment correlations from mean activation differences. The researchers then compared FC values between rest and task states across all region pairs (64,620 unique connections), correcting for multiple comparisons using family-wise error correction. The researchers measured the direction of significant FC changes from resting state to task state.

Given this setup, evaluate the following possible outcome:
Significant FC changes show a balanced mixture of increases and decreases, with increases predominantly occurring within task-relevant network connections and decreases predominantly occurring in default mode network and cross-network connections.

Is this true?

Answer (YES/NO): NO